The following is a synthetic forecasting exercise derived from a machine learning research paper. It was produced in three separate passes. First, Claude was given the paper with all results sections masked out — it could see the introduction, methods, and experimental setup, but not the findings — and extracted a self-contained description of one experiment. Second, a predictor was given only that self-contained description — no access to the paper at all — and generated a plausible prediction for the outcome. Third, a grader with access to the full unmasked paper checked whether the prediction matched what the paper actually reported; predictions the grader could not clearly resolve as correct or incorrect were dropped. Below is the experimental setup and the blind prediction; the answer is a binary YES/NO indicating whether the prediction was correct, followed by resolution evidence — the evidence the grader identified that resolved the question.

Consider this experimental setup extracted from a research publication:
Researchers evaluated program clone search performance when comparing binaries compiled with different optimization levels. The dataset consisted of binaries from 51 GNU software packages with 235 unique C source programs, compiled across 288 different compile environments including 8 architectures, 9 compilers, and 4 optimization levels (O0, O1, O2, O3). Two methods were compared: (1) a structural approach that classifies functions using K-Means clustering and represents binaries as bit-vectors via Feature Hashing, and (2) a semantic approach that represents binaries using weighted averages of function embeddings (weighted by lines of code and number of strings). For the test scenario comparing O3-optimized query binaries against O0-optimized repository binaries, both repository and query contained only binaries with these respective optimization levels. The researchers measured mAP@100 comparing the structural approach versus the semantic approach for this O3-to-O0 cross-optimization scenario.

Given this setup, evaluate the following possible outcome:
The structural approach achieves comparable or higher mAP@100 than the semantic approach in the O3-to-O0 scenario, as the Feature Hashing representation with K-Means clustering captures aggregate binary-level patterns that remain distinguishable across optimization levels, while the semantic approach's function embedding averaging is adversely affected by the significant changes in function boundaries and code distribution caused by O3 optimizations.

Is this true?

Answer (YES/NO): YES